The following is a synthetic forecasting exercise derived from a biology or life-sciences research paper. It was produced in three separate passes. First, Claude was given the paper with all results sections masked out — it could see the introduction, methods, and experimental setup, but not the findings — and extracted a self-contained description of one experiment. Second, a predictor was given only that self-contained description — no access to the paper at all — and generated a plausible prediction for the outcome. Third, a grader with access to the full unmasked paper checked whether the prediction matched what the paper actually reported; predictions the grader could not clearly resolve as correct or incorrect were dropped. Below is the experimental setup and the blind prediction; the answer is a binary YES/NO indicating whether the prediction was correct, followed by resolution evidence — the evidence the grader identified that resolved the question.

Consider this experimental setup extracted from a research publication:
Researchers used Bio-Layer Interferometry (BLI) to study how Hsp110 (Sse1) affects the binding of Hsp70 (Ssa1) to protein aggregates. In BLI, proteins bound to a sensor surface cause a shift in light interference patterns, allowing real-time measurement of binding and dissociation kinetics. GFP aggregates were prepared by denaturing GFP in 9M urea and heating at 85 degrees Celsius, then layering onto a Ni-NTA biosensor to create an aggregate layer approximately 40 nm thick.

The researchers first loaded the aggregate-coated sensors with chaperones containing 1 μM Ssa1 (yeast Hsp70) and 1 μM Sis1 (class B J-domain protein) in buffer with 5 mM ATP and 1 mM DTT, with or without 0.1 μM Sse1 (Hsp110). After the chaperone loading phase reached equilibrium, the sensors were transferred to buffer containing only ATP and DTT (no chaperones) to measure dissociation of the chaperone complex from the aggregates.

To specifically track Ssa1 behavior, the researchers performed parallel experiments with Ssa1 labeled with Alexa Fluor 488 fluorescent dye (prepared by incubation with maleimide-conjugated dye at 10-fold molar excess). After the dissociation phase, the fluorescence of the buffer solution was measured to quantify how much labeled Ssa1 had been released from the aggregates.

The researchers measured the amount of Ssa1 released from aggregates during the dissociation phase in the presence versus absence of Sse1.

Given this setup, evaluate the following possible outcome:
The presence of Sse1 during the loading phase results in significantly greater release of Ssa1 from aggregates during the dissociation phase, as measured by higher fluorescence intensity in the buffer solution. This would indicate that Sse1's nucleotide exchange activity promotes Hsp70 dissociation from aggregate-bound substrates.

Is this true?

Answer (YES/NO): NO